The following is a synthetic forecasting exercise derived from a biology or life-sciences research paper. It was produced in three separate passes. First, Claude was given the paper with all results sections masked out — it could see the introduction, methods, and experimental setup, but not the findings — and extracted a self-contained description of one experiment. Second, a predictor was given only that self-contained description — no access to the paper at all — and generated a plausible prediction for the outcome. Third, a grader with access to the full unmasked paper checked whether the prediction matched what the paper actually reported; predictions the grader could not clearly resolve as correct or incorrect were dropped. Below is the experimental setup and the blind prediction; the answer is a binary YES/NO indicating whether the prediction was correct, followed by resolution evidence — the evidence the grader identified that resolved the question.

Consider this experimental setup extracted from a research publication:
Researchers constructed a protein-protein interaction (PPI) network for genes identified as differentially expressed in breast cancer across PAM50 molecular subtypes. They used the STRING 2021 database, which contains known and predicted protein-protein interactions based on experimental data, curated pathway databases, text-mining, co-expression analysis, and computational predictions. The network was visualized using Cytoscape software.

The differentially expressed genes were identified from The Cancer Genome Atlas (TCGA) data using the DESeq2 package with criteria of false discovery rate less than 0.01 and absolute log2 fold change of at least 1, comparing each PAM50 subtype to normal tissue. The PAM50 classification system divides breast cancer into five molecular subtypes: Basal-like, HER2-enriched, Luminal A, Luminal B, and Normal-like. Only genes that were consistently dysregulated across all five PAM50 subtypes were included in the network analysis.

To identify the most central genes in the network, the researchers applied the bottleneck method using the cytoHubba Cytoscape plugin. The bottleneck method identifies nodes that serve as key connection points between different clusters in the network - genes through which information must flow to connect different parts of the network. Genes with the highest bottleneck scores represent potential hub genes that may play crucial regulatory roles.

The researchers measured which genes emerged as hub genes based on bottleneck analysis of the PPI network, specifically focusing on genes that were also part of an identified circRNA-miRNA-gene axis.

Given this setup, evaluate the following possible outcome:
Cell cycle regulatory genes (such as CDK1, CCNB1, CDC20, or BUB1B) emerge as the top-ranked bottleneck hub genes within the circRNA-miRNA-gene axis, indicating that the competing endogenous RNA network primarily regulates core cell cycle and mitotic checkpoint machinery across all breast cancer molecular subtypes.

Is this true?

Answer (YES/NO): NO